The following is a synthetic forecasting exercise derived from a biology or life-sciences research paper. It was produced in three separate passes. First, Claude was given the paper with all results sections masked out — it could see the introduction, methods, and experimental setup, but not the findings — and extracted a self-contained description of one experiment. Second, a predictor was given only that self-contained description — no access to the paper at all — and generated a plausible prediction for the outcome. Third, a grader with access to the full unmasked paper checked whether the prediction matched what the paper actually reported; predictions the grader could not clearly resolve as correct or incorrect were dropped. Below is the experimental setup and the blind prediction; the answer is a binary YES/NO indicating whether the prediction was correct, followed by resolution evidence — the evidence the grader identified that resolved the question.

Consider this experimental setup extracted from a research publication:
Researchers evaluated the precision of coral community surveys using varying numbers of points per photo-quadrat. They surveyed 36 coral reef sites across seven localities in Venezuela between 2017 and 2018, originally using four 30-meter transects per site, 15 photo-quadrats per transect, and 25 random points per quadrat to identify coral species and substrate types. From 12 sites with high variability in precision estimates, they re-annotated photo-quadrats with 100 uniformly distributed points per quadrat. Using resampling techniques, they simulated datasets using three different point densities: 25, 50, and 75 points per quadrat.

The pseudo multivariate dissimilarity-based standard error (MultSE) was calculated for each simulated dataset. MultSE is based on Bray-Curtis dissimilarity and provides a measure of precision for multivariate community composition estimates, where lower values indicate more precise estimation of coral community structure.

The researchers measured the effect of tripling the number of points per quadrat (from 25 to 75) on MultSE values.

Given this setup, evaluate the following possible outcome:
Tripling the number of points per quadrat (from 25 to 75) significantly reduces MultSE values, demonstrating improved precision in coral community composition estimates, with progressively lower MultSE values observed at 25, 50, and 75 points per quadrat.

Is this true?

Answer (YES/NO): NO